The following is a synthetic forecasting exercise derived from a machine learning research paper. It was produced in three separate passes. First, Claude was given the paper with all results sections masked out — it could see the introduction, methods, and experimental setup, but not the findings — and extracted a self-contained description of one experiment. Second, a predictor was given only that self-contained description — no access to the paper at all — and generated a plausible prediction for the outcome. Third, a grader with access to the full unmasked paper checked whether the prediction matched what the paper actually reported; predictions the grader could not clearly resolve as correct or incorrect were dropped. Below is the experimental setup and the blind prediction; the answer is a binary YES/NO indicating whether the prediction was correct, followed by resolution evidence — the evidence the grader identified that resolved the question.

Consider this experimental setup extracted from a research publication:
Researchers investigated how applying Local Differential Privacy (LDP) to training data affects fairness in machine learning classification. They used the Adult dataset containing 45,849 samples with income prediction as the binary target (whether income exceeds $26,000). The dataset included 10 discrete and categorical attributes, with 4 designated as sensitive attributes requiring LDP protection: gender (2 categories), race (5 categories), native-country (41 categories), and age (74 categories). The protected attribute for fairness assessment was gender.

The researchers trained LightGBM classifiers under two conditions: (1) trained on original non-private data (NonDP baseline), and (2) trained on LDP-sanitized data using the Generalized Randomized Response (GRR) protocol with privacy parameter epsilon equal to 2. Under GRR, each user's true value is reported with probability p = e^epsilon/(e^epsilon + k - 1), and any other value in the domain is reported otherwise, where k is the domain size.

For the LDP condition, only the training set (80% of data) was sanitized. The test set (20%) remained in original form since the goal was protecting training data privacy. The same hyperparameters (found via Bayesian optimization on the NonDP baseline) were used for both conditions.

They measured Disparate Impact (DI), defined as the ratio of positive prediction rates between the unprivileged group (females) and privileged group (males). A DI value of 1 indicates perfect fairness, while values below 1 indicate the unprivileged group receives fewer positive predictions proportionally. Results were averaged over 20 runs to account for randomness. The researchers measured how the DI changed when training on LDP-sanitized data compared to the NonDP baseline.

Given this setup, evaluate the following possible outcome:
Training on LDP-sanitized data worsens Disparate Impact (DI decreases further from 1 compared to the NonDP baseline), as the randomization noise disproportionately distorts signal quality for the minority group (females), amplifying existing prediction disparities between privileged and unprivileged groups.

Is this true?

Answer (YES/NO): NO